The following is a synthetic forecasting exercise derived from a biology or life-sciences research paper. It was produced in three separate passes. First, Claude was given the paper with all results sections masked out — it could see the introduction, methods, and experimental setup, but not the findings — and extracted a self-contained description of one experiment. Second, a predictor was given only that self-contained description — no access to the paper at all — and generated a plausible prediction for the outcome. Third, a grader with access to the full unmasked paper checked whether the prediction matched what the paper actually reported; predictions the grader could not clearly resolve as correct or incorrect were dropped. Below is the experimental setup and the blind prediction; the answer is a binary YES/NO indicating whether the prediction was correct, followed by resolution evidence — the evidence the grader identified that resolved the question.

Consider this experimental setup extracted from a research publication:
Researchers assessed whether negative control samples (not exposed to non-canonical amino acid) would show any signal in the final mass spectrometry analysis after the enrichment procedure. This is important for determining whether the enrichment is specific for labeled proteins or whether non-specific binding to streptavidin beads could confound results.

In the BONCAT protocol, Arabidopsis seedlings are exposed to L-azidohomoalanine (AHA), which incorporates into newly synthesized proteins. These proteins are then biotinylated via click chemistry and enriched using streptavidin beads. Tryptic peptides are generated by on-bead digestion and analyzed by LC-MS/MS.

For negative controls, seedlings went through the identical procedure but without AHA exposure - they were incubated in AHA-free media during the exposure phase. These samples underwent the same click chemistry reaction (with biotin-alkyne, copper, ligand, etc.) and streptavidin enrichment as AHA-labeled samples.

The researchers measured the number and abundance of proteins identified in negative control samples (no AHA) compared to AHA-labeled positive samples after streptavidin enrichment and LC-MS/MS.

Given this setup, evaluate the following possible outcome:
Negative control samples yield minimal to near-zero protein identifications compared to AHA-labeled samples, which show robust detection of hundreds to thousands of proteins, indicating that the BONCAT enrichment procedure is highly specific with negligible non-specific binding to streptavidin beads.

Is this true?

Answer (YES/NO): NO